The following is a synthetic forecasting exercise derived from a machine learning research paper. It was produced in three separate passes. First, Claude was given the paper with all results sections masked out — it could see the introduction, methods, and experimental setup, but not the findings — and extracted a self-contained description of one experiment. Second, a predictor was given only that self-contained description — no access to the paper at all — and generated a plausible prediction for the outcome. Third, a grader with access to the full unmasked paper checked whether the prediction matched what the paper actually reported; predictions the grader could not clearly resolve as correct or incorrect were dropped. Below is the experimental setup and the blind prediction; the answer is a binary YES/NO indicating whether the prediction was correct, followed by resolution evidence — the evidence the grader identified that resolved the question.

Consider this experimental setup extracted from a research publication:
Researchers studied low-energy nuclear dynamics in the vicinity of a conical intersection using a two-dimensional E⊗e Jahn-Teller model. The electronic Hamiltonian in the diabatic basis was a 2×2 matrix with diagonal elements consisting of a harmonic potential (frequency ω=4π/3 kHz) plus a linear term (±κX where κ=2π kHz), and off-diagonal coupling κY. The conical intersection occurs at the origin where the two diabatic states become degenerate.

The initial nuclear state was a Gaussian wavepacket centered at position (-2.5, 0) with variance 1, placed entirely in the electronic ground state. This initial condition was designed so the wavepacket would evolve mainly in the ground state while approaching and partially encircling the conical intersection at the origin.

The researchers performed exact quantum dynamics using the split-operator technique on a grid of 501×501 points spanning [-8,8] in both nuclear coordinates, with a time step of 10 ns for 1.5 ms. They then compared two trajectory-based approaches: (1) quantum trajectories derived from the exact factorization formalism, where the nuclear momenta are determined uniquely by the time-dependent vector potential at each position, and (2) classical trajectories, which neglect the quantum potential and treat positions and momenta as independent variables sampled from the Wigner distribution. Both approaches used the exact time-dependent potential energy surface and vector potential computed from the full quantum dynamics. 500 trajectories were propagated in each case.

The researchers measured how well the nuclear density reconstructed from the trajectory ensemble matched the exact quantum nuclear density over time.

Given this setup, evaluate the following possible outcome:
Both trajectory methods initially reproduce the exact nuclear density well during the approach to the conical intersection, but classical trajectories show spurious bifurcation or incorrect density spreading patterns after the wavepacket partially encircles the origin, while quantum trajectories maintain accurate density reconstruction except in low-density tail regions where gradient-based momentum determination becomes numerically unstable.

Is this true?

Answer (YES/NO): NO